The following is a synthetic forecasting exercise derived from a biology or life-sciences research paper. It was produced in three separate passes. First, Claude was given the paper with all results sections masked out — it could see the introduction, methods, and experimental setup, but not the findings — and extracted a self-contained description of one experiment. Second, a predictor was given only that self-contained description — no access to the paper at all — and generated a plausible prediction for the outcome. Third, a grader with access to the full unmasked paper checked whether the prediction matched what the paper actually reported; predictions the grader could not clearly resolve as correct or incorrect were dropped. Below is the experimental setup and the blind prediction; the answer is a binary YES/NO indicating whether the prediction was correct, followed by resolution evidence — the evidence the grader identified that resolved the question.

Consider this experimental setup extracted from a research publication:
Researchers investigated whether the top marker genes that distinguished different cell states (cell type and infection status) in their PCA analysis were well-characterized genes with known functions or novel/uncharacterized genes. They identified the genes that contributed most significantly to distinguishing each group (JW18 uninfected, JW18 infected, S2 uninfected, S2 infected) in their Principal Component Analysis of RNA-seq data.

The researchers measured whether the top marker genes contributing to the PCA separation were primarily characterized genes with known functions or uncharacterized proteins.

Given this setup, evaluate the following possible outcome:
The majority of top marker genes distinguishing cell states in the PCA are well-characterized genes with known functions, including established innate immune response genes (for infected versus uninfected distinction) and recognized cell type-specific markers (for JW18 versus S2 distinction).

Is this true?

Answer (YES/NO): NO